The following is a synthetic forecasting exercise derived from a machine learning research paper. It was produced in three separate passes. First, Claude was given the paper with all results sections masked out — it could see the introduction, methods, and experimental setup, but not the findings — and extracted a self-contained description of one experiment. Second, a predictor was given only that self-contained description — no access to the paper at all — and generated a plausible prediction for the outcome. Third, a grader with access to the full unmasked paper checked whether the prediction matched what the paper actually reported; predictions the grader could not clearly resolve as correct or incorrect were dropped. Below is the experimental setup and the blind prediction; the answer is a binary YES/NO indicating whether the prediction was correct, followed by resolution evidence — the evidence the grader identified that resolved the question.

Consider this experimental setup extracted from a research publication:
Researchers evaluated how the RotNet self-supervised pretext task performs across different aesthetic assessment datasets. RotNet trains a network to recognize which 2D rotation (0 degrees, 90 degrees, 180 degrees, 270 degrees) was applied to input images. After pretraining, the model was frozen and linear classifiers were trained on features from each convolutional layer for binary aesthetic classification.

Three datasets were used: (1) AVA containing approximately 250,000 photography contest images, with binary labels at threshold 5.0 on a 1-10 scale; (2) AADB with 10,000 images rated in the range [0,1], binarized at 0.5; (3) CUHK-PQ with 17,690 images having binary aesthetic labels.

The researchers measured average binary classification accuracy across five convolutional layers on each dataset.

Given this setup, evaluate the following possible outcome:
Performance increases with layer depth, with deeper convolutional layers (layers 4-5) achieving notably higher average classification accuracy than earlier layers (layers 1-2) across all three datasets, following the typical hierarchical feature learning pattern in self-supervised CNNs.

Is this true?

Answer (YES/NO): NO